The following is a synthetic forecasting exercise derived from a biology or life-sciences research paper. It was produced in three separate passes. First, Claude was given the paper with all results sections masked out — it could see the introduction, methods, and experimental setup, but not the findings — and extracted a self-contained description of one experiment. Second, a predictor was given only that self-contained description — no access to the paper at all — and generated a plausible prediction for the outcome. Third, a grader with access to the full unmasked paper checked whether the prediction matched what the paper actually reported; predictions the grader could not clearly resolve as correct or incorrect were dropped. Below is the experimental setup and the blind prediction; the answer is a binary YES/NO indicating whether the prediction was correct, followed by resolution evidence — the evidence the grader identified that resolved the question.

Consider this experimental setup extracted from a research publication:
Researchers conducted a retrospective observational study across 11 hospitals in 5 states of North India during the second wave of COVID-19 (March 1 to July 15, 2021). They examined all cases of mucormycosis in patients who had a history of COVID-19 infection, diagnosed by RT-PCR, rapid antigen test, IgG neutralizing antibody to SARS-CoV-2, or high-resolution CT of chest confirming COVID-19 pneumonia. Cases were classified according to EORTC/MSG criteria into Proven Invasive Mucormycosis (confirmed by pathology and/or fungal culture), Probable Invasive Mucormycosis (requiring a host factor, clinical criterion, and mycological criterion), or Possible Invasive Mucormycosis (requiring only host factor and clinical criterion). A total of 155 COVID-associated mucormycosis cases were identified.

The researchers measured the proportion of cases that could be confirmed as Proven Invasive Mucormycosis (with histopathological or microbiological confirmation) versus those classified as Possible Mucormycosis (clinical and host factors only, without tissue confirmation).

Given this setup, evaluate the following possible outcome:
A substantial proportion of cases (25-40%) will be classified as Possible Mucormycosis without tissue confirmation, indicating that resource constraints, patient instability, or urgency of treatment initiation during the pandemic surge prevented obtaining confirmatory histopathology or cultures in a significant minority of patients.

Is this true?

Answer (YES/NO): NO